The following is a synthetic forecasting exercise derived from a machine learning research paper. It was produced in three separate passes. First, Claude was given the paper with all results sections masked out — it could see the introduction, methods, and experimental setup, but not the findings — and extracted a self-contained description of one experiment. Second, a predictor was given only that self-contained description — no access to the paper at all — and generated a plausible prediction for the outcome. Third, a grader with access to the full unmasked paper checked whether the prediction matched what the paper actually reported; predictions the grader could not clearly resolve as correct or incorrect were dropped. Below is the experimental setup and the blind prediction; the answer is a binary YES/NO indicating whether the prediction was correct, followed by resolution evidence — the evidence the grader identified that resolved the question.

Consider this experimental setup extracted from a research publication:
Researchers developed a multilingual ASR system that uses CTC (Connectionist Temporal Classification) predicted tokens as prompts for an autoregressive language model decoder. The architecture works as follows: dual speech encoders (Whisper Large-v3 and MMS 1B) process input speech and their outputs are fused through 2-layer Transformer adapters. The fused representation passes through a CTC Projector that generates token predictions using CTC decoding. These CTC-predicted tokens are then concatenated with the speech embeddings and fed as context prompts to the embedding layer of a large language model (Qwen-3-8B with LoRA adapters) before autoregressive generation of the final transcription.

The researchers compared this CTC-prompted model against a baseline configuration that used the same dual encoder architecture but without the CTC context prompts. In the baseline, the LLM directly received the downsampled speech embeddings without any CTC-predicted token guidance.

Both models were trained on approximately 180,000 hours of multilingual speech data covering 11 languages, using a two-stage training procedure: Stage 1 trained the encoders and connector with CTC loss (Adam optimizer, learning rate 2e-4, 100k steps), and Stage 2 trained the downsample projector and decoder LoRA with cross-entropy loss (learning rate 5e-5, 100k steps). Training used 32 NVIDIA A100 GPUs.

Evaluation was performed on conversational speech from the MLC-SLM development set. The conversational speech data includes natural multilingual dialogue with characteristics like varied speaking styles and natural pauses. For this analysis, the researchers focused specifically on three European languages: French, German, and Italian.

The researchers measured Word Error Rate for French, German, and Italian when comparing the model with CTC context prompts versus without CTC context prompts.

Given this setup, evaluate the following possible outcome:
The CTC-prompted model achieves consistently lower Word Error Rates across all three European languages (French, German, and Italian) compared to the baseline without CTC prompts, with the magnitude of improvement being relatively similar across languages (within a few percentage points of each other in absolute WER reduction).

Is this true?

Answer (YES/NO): NO